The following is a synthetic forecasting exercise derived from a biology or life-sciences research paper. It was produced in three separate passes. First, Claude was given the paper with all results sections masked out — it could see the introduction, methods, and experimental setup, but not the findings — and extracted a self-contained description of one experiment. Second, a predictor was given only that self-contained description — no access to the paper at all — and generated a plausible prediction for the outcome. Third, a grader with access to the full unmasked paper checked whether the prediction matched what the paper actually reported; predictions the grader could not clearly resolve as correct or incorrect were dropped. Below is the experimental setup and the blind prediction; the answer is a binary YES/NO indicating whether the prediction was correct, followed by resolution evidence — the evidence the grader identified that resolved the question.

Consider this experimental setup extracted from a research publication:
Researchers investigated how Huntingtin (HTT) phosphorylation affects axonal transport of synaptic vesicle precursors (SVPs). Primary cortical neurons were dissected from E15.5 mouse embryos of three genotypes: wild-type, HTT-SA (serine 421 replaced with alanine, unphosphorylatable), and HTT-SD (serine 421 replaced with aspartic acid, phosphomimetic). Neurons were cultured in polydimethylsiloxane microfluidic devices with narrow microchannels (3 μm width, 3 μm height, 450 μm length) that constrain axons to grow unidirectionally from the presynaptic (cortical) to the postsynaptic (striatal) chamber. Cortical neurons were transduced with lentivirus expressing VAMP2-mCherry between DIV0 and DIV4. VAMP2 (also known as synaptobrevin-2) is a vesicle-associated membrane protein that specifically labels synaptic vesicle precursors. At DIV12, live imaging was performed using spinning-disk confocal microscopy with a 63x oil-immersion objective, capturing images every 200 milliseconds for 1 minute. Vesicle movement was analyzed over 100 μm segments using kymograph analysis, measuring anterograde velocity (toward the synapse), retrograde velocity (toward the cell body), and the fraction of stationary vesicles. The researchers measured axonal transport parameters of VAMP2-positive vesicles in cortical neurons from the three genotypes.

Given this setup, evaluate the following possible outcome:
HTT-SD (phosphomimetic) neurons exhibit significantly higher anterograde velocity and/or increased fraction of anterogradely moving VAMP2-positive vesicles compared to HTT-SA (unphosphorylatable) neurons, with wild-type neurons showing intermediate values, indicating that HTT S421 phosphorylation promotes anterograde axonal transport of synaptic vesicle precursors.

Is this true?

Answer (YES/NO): NO